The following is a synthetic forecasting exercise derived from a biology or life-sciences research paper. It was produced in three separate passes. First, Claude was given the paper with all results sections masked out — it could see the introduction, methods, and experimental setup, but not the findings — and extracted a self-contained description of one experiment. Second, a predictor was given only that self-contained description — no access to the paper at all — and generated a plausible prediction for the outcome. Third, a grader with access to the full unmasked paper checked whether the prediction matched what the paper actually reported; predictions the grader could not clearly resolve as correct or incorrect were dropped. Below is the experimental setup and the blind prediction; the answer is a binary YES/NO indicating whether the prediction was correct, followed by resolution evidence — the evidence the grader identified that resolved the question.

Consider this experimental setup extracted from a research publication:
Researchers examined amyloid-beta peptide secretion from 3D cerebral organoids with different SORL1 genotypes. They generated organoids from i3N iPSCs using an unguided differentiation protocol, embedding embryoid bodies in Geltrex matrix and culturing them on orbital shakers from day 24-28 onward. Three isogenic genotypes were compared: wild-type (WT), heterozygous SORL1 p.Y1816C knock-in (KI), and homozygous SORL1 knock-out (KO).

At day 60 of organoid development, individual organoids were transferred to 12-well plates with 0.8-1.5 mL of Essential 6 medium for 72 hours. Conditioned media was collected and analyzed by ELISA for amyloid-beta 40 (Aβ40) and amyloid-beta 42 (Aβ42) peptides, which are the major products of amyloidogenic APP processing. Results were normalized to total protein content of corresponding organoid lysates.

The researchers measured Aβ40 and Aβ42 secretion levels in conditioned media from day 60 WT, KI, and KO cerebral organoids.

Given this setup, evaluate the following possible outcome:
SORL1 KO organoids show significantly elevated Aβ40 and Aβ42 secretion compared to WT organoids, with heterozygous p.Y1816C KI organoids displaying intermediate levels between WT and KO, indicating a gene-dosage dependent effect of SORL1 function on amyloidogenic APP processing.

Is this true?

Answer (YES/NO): NO